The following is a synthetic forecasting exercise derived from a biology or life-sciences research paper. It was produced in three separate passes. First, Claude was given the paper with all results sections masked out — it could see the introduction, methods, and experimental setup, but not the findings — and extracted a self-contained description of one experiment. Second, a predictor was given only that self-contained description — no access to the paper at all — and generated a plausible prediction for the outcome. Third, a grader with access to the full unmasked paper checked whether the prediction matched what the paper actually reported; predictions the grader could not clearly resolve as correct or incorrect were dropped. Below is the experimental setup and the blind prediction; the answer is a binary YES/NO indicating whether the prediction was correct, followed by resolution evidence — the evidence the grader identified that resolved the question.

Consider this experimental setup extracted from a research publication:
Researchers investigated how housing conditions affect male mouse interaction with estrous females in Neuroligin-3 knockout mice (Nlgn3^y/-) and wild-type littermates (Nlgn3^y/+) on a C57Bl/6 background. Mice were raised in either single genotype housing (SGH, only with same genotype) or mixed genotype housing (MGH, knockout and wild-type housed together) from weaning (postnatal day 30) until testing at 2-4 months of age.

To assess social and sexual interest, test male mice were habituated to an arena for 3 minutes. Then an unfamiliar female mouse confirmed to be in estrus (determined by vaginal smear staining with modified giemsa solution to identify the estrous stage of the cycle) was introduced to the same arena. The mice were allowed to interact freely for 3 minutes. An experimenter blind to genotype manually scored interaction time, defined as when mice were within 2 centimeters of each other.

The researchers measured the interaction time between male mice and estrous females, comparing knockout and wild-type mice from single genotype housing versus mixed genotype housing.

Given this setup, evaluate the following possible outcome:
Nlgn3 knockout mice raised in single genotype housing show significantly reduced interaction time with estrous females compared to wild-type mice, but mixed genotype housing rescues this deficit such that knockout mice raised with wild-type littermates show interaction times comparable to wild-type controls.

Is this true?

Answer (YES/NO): NO